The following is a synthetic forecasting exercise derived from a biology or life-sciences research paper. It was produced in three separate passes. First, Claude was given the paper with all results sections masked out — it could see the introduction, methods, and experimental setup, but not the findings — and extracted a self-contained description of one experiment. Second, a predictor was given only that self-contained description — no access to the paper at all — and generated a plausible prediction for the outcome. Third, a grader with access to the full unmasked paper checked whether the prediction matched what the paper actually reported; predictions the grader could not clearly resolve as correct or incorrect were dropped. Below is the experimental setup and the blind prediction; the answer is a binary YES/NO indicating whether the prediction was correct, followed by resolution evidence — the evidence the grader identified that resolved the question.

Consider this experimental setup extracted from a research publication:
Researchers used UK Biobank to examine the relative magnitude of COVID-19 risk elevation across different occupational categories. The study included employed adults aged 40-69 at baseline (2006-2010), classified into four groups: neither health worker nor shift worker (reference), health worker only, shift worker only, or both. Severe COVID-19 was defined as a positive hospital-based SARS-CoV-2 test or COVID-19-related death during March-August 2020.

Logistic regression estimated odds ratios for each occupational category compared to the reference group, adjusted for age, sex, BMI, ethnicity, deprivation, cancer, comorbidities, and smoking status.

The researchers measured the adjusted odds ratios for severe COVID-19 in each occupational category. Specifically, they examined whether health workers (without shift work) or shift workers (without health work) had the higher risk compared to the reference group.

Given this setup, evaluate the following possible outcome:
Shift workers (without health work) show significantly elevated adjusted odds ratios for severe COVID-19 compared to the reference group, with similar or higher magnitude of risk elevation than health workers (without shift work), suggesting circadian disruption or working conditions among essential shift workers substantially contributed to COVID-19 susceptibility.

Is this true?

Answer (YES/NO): YES